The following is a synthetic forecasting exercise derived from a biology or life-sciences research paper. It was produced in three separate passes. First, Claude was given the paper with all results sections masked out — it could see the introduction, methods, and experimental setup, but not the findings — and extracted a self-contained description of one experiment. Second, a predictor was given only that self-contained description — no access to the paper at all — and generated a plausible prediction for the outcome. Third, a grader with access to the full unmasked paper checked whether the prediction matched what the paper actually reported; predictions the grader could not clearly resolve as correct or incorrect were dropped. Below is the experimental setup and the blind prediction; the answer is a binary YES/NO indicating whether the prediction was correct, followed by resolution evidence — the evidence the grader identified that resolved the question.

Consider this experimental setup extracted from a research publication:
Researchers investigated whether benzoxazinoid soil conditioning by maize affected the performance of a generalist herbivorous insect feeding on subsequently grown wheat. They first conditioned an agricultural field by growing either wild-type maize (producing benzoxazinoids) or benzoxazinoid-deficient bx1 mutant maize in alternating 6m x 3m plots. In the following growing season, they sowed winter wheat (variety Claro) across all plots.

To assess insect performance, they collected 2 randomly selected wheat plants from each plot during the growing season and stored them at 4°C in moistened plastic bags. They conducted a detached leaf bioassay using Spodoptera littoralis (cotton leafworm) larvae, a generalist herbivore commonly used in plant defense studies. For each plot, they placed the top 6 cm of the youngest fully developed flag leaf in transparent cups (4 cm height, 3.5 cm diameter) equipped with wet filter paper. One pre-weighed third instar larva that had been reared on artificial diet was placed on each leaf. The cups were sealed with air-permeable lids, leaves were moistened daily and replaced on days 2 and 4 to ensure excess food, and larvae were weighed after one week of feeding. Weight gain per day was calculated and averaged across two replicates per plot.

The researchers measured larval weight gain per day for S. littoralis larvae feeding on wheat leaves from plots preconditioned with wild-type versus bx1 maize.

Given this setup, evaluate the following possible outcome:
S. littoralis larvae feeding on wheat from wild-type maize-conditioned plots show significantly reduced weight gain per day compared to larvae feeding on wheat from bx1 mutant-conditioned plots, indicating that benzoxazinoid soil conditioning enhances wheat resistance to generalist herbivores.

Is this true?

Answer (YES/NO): NO